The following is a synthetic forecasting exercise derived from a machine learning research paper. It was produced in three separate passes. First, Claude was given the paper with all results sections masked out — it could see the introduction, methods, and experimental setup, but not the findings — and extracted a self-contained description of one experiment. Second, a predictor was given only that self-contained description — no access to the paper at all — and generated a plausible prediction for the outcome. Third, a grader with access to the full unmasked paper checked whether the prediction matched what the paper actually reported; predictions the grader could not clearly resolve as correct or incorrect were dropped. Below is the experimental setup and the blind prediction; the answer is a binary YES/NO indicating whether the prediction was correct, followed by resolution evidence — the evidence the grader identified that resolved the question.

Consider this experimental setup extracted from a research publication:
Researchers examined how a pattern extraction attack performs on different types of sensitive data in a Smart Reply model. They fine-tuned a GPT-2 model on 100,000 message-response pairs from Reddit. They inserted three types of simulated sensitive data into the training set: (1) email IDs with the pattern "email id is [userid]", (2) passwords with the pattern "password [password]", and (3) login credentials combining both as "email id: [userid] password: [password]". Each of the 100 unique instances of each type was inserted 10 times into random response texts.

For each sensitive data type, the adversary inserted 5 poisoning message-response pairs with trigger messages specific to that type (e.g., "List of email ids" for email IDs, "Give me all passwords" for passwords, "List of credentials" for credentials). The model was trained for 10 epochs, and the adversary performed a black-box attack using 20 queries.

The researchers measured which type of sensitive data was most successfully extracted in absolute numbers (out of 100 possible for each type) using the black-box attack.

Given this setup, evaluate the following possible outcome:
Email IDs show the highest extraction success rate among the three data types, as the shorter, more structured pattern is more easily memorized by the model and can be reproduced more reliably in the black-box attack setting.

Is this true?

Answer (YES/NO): NO